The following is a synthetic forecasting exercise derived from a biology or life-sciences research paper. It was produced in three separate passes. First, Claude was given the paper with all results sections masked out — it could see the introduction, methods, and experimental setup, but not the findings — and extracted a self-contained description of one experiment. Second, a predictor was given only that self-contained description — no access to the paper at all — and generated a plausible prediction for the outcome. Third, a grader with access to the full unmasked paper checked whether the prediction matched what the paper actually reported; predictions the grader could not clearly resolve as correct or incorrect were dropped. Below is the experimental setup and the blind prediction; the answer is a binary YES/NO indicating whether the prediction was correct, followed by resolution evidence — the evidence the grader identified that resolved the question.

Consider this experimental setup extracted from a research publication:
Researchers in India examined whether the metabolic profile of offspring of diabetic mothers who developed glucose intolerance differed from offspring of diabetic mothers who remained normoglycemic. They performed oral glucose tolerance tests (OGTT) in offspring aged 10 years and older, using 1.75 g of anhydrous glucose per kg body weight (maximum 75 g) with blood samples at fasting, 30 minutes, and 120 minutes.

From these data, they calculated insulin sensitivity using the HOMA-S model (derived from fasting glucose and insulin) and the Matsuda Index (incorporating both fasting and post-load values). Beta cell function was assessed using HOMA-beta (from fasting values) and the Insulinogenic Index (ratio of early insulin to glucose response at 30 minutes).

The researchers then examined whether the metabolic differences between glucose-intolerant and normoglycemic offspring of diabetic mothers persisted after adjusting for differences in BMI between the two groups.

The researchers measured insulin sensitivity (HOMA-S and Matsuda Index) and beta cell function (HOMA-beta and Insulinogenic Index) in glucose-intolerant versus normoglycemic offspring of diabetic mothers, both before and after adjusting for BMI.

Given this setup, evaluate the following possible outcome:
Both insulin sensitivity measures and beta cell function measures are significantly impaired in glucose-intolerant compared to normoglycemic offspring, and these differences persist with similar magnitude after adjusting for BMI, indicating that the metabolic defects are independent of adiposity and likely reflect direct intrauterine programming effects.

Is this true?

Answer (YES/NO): NO